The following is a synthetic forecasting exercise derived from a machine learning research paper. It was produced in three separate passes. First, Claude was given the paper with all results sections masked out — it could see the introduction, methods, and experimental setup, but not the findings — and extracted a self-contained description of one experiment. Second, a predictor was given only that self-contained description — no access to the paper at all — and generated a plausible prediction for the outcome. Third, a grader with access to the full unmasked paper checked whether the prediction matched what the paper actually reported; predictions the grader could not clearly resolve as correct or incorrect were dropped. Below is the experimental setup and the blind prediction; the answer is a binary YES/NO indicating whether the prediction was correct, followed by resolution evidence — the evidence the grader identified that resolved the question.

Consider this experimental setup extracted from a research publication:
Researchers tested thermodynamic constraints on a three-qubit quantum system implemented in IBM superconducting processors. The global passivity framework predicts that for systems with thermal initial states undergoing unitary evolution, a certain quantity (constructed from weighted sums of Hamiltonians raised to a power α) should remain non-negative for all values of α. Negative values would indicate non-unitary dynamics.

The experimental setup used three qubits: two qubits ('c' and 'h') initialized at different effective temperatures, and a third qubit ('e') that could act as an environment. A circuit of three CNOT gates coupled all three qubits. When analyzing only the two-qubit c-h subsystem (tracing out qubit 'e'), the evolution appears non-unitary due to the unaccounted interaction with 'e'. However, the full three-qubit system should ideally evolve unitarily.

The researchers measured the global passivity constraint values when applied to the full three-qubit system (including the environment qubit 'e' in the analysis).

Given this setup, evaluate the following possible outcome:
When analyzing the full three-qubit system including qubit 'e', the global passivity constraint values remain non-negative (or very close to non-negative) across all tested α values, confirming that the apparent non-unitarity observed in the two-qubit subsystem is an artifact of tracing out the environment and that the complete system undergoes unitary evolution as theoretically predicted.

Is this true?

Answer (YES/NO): YES